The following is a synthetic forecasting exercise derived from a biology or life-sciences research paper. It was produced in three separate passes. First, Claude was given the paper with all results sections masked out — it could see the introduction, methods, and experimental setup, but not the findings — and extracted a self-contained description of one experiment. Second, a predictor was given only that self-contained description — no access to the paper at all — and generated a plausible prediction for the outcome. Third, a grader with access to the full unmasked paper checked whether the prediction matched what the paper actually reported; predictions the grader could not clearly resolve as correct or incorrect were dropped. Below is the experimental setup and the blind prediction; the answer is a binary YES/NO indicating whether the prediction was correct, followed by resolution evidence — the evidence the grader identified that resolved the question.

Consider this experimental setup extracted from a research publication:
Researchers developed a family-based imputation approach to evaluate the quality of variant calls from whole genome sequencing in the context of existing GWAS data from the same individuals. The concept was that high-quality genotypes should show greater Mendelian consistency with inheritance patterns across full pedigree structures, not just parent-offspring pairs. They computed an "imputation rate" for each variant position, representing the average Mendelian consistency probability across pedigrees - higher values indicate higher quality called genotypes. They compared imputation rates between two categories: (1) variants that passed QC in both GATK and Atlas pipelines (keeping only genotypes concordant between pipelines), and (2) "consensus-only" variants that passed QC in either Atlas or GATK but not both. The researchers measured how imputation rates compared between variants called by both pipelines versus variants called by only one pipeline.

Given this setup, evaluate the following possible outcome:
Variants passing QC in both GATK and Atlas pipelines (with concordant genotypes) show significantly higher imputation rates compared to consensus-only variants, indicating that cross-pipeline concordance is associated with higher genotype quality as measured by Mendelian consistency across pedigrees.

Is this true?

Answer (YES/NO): YES